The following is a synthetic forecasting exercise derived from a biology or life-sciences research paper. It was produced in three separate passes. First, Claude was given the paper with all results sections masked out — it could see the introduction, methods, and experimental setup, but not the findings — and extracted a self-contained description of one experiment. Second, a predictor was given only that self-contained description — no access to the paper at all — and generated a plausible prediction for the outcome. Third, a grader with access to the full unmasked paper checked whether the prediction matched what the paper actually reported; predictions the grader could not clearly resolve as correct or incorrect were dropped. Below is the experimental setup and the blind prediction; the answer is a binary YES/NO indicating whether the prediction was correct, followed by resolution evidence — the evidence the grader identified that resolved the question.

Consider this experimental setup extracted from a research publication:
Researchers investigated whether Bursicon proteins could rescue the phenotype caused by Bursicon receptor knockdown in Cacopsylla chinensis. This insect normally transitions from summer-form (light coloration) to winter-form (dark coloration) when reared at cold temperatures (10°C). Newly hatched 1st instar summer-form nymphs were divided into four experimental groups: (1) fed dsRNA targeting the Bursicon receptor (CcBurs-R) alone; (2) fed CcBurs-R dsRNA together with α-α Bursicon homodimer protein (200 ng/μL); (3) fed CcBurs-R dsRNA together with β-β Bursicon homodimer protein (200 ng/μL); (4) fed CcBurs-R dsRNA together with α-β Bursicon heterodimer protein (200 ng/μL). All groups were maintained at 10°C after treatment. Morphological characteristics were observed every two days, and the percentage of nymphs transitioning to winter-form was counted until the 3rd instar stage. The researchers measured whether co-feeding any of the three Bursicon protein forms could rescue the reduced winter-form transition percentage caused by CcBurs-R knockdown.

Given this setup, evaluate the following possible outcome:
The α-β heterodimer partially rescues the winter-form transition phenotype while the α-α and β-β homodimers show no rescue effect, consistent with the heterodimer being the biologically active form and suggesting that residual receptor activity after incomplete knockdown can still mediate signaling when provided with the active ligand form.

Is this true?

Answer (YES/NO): NO